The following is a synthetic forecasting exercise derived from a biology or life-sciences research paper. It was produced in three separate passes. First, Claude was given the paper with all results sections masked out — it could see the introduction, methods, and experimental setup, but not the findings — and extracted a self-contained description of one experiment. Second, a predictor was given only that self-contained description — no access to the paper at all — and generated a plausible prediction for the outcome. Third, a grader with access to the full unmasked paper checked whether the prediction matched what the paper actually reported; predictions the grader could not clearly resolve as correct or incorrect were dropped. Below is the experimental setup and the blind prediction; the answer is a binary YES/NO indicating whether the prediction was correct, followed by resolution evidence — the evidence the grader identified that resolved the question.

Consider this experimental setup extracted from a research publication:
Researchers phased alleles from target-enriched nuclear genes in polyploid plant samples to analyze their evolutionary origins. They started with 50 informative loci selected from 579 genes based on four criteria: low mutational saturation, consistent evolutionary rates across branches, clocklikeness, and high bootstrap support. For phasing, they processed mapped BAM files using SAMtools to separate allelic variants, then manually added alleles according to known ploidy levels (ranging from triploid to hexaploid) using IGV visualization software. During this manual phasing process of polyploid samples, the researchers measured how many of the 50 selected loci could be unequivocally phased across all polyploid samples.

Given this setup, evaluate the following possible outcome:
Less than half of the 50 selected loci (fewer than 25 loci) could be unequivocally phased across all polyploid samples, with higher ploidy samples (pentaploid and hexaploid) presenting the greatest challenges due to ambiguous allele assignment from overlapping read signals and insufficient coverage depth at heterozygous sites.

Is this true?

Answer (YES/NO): NO